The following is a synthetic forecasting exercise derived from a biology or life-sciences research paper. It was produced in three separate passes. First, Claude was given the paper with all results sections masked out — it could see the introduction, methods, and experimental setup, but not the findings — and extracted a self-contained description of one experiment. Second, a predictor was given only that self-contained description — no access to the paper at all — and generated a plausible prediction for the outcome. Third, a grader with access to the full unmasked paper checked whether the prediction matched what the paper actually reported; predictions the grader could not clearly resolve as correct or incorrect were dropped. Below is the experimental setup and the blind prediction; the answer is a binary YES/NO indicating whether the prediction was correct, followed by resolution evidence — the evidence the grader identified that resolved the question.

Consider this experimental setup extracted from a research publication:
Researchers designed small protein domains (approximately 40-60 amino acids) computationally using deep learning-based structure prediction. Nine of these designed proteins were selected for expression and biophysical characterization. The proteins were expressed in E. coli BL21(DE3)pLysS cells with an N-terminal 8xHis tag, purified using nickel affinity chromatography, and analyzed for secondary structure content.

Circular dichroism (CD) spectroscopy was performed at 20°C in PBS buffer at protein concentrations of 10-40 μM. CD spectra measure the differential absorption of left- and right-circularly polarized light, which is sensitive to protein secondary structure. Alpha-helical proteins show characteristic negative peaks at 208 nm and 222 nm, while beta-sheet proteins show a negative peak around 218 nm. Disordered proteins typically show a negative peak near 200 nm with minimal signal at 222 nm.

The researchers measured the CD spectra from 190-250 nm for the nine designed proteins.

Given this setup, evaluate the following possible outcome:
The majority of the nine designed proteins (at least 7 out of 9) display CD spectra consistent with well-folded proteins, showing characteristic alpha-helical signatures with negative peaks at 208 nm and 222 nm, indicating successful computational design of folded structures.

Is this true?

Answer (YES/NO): NO